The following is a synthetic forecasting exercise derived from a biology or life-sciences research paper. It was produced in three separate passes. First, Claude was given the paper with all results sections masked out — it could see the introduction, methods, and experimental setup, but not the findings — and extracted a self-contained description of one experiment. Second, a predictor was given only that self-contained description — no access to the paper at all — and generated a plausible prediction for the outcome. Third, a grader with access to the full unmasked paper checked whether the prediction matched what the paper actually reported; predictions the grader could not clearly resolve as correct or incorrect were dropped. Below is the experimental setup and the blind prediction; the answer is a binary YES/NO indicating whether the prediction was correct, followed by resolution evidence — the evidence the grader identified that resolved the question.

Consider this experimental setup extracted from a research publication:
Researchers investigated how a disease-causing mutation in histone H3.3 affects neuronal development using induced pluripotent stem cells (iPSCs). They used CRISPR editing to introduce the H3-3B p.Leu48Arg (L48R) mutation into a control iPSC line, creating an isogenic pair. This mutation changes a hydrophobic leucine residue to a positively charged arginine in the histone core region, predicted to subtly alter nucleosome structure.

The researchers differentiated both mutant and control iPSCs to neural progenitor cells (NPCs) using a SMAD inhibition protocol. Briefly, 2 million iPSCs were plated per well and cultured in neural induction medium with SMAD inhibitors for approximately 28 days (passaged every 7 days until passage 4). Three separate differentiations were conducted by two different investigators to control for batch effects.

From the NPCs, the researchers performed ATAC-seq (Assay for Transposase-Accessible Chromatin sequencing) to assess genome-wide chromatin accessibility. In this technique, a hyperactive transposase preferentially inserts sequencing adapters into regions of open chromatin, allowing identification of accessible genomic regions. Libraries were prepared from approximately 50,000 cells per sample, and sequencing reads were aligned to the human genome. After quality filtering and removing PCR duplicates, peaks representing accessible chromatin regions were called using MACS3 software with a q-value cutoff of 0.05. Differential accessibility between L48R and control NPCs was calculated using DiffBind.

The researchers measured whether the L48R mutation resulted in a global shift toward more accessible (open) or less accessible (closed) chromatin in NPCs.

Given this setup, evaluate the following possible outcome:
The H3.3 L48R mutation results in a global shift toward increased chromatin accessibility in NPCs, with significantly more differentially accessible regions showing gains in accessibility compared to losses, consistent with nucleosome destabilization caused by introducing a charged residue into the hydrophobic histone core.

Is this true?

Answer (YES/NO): YES